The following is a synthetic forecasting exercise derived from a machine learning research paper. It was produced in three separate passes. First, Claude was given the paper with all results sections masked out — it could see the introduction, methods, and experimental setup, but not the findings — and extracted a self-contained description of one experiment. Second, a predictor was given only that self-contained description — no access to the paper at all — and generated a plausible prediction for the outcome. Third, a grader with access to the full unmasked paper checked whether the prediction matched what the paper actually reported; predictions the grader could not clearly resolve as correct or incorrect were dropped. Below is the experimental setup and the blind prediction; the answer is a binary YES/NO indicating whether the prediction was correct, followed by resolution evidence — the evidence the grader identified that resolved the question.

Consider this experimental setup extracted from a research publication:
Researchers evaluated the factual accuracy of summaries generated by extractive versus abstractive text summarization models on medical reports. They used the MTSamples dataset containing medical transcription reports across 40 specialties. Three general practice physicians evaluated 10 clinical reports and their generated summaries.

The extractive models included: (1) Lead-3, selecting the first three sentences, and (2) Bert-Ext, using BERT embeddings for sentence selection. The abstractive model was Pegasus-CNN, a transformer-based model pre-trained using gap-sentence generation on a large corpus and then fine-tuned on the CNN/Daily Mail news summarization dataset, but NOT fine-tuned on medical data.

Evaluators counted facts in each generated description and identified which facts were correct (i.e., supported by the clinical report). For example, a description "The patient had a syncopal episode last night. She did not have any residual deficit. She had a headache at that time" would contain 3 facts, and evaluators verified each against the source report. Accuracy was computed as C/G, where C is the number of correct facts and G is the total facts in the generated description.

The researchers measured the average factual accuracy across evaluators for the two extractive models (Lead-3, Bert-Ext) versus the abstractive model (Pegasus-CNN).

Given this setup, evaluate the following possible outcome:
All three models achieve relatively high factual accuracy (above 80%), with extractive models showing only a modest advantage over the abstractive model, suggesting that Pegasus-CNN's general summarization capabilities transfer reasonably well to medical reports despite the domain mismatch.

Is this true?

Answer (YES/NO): YES